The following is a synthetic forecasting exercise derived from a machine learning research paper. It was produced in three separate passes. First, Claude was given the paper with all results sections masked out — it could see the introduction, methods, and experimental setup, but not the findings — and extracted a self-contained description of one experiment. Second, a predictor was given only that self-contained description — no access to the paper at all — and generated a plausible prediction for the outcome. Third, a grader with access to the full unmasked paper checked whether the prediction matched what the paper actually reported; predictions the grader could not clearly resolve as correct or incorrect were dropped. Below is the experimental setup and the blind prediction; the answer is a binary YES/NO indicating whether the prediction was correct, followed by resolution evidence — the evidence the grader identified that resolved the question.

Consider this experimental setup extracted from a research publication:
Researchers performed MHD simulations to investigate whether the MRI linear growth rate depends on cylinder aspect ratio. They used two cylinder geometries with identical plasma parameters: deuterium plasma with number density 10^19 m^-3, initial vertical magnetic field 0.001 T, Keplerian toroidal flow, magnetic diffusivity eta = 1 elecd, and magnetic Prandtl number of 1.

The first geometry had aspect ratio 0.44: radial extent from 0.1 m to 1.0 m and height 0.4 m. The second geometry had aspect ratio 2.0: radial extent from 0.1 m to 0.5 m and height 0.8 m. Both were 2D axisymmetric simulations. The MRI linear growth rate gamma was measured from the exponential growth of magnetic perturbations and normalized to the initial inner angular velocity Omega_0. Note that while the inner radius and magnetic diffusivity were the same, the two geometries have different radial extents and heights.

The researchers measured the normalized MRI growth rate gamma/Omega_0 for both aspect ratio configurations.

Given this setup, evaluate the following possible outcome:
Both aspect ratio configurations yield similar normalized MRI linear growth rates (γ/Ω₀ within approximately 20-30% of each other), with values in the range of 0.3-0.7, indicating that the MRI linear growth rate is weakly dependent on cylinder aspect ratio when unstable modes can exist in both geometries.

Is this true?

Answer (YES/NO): NO